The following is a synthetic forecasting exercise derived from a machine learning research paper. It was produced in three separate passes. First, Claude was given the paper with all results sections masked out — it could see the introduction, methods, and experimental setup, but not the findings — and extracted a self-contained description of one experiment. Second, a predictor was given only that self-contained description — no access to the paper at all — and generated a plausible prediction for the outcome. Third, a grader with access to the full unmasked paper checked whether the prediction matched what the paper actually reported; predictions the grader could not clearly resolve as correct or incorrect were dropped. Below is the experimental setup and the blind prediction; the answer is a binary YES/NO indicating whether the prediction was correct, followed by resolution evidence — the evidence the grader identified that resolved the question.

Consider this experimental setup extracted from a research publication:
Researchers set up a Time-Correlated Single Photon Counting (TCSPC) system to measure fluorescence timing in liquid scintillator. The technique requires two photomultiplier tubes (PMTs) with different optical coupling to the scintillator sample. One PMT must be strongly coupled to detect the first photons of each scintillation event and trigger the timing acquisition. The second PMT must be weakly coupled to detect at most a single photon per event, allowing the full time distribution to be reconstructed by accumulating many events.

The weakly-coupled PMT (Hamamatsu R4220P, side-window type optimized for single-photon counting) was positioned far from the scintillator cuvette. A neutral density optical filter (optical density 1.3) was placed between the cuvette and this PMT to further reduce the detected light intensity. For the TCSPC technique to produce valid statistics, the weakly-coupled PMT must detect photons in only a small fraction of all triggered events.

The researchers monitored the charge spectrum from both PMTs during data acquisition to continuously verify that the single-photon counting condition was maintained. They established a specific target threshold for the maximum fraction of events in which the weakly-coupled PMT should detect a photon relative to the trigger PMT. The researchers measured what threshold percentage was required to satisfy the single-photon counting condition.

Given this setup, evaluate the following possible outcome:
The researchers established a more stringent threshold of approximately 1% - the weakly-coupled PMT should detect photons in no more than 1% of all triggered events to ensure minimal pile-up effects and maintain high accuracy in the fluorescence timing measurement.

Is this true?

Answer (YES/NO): NO